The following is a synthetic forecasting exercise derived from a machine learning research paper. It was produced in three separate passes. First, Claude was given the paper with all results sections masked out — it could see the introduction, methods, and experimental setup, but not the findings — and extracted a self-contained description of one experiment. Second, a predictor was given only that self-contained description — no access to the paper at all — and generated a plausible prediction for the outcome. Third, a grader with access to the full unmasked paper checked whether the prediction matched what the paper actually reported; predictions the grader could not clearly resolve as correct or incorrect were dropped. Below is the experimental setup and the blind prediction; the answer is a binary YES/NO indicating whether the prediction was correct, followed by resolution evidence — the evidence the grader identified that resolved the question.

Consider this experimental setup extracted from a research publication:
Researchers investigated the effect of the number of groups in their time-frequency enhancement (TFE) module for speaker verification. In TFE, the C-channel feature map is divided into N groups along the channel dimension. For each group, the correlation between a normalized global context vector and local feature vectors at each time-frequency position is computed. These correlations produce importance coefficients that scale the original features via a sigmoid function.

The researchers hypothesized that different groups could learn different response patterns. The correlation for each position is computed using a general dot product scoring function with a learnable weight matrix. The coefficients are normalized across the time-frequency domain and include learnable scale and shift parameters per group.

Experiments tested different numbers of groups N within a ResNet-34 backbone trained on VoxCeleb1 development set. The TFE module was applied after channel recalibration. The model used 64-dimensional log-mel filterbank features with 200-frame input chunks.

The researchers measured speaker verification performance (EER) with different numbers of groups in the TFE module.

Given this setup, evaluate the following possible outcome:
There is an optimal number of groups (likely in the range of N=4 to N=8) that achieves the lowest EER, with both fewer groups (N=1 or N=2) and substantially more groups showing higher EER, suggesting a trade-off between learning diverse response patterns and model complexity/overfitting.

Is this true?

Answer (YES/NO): YES